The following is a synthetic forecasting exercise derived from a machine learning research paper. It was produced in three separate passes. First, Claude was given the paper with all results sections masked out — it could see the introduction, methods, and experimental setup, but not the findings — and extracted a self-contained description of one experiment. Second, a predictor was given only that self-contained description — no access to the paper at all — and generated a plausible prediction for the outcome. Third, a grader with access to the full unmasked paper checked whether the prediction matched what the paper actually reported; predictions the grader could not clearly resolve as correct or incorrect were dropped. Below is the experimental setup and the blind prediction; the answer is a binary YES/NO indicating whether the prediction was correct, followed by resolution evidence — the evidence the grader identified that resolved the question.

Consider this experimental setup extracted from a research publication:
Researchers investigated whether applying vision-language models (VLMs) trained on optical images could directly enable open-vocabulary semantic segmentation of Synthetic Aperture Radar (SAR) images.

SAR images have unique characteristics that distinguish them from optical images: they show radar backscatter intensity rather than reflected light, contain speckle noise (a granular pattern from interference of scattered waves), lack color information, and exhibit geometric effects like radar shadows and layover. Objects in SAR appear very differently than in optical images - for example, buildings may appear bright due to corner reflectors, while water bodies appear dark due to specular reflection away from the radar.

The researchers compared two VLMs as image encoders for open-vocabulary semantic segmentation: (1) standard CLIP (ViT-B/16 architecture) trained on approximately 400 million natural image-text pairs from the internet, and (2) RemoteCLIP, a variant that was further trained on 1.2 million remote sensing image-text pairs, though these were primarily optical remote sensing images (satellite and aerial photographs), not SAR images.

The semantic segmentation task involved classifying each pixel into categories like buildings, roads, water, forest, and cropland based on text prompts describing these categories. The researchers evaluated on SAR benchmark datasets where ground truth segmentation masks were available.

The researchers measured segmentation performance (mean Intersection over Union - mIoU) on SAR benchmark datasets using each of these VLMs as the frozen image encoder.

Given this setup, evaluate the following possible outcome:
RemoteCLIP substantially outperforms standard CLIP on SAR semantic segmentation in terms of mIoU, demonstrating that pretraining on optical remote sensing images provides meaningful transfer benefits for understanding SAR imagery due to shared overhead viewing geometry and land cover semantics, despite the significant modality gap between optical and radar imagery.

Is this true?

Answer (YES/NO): NO